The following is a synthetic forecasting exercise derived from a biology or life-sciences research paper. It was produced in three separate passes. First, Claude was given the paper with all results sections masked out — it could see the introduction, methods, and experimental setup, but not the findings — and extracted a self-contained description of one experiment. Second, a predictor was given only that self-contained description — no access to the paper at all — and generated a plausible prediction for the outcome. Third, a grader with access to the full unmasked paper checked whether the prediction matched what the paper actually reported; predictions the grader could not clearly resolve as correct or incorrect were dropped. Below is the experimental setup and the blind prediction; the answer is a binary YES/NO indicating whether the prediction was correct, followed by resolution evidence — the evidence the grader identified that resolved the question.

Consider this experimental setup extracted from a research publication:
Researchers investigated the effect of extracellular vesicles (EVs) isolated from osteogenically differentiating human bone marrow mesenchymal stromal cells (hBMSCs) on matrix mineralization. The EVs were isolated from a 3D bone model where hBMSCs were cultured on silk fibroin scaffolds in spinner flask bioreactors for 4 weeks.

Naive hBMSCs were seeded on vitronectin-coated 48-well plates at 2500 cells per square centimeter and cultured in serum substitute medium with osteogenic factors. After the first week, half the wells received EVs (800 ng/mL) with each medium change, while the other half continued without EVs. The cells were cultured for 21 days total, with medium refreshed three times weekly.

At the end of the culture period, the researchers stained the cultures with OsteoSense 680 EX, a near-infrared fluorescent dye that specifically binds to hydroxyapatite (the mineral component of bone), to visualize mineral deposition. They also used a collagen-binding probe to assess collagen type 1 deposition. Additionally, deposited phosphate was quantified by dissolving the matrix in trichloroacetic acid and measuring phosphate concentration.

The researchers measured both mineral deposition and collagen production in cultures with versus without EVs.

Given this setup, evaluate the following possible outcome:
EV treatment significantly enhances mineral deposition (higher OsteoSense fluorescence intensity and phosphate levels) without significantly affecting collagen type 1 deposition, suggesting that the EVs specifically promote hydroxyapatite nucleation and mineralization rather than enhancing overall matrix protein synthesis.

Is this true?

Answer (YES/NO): YES